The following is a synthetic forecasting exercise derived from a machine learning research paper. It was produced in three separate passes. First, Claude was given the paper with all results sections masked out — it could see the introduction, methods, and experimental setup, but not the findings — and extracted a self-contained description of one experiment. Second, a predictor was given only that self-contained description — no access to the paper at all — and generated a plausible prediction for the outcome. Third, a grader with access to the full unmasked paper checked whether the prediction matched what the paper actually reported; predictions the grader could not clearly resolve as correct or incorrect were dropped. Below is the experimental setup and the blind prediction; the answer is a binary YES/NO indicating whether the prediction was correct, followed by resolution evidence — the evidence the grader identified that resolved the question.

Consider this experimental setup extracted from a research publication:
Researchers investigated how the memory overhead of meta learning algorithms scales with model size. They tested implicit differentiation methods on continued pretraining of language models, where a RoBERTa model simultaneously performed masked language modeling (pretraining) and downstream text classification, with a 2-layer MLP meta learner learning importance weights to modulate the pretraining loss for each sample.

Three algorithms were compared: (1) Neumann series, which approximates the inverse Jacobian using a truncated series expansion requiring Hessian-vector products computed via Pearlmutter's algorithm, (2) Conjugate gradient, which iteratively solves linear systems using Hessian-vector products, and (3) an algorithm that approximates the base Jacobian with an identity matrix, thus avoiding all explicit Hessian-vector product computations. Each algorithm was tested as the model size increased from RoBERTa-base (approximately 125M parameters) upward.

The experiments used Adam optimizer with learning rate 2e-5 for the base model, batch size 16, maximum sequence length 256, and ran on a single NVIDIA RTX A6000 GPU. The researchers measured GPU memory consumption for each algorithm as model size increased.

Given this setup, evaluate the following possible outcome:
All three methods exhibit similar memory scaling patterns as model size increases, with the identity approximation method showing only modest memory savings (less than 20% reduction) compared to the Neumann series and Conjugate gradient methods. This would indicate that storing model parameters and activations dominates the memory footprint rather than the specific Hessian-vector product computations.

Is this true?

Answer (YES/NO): NO